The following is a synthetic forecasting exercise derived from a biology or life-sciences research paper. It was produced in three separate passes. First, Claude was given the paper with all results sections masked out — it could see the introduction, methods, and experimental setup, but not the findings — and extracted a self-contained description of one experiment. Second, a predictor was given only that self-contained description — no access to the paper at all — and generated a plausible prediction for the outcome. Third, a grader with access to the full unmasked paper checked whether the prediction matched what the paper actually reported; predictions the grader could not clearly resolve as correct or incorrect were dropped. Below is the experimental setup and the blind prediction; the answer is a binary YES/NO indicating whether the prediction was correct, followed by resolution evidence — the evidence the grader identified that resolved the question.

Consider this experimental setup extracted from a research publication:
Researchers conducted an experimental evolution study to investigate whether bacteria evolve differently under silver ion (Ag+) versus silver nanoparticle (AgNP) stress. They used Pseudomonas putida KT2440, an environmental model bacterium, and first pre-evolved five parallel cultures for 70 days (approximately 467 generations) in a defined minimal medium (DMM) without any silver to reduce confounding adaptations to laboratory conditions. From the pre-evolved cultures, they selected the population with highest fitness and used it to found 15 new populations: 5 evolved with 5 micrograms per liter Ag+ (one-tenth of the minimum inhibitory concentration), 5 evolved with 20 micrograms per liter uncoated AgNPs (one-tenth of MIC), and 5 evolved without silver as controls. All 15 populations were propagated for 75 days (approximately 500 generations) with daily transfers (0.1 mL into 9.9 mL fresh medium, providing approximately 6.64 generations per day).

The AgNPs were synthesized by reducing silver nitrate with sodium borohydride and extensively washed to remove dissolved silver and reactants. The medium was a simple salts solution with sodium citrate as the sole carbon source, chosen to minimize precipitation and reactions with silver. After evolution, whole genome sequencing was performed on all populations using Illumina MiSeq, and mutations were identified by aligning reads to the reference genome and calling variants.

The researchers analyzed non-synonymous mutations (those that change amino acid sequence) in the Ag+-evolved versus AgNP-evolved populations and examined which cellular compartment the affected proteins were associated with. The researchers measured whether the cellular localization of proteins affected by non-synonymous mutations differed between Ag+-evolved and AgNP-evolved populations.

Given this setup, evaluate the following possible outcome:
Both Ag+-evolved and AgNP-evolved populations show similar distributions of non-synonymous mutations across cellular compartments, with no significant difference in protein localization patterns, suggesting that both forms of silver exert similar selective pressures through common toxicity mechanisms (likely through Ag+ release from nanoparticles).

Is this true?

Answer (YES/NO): NO